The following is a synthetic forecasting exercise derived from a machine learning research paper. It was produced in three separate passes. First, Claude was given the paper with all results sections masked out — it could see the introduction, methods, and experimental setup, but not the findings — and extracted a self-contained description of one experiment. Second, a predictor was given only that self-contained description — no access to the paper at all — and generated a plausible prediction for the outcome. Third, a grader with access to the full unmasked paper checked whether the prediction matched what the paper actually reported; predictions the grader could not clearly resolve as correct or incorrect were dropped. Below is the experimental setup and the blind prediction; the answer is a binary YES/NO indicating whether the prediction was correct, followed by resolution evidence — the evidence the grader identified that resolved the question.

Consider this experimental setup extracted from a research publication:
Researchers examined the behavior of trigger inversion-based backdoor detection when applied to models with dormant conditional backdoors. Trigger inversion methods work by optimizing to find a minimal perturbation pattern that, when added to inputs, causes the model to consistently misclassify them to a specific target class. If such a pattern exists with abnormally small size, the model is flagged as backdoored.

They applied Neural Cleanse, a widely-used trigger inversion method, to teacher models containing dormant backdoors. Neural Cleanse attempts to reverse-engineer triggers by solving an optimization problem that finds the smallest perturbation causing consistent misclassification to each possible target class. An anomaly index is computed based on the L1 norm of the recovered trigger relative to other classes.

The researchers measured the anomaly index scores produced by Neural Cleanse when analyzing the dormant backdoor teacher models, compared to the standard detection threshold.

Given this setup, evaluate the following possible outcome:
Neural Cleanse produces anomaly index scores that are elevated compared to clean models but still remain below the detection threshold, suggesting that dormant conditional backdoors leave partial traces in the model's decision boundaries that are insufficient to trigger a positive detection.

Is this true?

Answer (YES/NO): NO